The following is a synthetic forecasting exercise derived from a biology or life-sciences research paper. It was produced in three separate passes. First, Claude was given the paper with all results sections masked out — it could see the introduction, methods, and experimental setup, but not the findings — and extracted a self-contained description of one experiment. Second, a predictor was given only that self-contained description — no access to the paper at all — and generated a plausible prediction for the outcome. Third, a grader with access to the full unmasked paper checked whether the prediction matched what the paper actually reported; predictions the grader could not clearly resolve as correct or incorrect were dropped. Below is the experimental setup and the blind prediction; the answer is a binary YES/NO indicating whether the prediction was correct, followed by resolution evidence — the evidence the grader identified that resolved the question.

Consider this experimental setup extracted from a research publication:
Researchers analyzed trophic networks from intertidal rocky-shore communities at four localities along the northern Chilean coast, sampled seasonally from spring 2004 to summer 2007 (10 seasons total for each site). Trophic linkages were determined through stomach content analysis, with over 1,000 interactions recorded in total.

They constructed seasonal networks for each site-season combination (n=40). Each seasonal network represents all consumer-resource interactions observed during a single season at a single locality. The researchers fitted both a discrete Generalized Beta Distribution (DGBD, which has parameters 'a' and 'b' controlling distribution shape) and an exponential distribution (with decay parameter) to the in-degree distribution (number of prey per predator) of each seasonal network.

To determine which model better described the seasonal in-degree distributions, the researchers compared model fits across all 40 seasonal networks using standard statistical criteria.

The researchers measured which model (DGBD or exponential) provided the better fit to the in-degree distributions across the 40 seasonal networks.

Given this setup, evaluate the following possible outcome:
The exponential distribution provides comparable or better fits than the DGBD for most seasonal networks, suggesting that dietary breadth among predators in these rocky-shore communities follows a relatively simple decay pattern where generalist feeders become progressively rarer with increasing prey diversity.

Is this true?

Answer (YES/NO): NO